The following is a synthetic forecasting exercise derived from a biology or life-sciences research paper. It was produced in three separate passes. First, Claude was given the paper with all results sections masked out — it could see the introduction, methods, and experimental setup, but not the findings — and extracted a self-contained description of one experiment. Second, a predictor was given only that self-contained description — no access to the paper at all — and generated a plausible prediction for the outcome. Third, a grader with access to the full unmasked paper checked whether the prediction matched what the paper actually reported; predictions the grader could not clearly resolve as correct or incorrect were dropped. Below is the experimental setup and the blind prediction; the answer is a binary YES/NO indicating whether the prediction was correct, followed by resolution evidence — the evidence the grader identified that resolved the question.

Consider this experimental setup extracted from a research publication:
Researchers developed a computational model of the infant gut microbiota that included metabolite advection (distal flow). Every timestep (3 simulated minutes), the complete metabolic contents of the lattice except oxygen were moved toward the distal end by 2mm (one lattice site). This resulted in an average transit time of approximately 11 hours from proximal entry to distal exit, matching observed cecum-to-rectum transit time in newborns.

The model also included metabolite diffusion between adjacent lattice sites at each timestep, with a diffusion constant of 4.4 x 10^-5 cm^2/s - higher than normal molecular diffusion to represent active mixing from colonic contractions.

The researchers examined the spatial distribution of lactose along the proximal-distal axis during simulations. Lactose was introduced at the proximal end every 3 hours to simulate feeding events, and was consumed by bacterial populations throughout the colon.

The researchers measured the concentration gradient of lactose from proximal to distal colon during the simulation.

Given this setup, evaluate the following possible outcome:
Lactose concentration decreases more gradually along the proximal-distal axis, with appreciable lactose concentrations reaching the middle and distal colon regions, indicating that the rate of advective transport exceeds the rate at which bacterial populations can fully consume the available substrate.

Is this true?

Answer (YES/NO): NO